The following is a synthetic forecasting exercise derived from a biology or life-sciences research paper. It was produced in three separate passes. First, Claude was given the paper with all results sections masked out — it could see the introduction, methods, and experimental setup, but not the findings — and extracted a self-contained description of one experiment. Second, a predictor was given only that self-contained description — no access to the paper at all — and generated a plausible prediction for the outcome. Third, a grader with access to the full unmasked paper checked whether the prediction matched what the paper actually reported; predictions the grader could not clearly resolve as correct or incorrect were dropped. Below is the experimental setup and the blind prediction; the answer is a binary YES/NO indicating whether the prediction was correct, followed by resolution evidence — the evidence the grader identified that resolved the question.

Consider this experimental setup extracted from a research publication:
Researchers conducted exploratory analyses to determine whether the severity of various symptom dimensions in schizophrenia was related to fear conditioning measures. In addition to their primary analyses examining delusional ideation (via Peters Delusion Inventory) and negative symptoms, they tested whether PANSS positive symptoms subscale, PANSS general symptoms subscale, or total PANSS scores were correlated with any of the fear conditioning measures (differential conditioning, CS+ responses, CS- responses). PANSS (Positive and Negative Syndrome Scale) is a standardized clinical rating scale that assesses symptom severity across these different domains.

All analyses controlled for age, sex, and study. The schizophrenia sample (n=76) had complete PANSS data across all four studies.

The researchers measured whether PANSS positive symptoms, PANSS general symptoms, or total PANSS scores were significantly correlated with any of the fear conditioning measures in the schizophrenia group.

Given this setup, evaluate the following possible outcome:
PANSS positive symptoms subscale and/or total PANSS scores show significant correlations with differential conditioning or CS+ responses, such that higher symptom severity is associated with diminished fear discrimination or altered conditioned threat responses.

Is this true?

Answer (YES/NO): NO